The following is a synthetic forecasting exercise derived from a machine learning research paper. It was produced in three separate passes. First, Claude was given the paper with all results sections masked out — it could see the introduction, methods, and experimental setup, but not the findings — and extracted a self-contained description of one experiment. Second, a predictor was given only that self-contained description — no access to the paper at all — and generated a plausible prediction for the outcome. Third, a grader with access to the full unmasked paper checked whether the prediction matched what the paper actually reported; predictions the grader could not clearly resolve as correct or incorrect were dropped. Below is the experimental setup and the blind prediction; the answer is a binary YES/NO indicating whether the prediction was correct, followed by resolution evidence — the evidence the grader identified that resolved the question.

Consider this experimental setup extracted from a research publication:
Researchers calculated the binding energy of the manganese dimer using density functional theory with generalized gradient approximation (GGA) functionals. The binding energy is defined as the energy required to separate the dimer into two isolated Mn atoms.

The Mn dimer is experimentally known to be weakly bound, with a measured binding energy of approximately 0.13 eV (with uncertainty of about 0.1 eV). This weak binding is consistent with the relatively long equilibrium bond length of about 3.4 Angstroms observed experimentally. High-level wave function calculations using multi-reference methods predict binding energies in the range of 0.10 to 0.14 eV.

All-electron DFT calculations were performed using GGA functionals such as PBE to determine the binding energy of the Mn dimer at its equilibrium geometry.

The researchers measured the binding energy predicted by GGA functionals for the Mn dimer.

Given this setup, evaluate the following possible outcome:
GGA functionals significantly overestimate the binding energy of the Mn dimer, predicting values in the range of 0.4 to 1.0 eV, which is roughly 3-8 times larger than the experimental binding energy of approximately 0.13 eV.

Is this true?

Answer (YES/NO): YES